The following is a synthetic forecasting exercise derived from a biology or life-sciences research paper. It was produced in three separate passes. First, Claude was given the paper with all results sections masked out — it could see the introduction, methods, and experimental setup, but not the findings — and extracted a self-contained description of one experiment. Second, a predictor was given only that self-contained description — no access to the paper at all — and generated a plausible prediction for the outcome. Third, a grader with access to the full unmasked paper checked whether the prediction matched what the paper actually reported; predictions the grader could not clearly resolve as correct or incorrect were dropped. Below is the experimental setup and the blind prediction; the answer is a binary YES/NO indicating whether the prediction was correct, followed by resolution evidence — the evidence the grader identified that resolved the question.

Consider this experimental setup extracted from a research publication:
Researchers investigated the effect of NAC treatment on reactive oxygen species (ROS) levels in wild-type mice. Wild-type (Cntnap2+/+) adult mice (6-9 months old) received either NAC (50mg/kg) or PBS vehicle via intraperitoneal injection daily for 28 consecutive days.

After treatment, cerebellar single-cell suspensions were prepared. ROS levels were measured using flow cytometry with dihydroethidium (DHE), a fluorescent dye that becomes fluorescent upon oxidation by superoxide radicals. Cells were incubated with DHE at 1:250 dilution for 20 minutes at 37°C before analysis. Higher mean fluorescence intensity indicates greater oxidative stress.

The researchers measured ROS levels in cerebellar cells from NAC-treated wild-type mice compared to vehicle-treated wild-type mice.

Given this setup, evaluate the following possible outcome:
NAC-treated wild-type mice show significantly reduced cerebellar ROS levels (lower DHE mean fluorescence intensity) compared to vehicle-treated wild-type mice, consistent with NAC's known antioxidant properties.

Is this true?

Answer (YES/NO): NO